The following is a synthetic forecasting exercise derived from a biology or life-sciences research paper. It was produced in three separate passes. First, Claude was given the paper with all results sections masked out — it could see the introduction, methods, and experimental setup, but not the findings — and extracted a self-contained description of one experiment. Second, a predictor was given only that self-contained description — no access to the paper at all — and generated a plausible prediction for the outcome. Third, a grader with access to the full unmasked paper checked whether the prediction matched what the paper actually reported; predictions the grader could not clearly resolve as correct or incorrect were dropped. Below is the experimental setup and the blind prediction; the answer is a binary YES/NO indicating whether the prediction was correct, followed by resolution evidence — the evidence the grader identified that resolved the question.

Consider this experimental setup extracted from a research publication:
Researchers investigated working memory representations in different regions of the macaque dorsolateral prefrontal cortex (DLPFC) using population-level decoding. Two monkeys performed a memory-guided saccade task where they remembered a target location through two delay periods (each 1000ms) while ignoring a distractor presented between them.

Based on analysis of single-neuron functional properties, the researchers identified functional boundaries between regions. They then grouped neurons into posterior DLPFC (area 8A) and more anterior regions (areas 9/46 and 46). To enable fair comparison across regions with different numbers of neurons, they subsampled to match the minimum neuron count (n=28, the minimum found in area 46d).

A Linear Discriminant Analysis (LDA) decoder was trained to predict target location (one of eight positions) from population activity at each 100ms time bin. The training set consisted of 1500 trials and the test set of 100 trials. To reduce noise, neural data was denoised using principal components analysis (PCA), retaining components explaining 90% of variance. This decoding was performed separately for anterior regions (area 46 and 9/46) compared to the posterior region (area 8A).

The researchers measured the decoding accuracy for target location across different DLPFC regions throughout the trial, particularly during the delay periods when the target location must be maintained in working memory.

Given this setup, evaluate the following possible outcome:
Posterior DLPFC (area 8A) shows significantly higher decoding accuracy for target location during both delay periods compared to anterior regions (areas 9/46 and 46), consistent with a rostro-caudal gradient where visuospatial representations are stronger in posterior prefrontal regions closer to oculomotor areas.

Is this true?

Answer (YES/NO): NO